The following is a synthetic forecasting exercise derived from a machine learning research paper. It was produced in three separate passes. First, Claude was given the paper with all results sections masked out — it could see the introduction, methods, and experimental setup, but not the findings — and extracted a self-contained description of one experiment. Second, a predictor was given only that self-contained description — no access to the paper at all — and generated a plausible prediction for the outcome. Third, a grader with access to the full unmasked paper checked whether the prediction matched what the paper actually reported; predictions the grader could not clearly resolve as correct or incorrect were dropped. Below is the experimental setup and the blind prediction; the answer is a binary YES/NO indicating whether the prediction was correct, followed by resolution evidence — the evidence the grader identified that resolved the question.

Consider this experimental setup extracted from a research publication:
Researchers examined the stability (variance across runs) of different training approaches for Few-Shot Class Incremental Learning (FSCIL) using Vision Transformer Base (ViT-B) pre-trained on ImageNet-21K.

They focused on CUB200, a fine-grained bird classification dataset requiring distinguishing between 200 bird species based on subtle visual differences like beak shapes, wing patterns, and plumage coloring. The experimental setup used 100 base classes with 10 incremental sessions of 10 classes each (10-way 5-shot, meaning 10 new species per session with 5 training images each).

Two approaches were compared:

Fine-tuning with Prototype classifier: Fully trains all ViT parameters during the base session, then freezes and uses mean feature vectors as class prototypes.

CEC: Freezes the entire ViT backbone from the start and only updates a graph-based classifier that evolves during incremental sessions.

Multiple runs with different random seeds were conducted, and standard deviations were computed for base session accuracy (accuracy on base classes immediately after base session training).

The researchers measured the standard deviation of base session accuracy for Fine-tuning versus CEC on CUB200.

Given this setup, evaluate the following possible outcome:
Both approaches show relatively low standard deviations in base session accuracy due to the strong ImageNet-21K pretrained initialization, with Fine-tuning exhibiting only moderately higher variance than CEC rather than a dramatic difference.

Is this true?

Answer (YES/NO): NO